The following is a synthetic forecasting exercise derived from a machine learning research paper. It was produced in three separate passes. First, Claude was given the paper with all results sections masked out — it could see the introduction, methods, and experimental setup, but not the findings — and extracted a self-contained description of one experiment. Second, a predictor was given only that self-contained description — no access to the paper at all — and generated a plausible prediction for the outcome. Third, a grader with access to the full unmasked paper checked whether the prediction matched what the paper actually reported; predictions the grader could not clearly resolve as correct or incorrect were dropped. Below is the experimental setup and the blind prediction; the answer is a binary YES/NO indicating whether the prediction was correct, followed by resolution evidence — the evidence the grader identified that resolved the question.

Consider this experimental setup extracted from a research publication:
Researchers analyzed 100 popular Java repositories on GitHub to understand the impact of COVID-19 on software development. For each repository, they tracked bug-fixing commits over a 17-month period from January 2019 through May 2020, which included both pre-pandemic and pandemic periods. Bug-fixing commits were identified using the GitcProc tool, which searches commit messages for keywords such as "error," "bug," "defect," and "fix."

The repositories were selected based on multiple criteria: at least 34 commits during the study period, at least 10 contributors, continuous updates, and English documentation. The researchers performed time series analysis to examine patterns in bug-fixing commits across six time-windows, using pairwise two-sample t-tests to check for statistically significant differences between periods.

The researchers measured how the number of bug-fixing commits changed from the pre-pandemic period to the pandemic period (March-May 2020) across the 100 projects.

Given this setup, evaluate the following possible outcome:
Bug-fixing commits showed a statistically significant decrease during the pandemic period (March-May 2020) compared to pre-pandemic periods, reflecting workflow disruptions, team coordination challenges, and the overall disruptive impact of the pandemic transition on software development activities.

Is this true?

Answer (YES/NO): YES